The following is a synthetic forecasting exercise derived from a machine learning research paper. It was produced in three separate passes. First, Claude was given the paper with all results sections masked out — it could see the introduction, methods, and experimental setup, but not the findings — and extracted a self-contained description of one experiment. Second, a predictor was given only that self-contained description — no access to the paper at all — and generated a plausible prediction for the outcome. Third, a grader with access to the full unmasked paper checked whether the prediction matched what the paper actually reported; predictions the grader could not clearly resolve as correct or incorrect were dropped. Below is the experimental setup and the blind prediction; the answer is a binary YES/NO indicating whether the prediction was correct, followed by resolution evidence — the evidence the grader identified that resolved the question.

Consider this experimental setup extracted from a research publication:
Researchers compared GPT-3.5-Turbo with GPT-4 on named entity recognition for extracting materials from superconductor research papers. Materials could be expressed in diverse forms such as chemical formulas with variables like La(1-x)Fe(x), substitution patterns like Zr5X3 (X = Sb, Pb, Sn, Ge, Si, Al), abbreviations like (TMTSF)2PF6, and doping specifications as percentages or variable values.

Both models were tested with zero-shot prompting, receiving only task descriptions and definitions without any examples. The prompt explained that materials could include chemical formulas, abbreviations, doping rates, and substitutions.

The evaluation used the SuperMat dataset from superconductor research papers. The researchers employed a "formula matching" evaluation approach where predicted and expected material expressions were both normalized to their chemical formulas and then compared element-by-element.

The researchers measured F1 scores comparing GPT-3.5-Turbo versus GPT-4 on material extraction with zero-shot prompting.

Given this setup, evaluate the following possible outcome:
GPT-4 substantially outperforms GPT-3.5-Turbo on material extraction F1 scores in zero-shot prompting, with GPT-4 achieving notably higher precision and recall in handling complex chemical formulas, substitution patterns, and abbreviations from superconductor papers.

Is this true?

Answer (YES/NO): NO